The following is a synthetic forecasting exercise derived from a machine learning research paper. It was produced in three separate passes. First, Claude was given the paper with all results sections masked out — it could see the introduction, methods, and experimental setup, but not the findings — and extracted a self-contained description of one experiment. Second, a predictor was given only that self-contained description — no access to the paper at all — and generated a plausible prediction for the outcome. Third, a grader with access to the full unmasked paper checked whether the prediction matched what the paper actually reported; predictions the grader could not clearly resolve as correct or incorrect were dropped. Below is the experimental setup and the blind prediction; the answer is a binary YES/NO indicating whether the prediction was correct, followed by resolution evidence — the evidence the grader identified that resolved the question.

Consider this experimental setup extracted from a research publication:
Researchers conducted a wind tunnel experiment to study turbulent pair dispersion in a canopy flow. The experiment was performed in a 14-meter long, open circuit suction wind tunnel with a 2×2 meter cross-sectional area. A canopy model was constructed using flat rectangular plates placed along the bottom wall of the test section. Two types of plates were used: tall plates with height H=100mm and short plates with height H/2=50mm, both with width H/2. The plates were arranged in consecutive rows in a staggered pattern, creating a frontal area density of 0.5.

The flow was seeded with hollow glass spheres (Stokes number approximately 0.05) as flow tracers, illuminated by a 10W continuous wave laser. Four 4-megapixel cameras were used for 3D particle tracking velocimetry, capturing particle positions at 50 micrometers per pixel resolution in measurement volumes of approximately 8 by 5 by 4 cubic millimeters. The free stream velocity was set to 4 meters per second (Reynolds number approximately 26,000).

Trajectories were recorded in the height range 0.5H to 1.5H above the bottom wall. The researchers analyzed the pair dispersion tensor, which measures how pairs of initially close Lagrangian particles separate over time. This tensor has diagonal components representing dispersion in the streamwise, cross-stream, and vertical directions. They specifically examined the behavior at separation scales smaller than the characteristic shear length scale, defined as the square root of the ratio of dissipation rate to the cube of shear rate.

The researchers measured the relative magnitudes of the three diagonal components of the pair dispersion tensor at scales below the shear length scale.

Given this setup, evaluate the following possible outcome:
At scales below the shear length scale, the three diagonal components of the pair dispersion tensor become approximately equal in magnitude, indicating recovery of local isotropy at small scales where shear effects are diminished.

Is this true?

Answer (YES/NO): YES